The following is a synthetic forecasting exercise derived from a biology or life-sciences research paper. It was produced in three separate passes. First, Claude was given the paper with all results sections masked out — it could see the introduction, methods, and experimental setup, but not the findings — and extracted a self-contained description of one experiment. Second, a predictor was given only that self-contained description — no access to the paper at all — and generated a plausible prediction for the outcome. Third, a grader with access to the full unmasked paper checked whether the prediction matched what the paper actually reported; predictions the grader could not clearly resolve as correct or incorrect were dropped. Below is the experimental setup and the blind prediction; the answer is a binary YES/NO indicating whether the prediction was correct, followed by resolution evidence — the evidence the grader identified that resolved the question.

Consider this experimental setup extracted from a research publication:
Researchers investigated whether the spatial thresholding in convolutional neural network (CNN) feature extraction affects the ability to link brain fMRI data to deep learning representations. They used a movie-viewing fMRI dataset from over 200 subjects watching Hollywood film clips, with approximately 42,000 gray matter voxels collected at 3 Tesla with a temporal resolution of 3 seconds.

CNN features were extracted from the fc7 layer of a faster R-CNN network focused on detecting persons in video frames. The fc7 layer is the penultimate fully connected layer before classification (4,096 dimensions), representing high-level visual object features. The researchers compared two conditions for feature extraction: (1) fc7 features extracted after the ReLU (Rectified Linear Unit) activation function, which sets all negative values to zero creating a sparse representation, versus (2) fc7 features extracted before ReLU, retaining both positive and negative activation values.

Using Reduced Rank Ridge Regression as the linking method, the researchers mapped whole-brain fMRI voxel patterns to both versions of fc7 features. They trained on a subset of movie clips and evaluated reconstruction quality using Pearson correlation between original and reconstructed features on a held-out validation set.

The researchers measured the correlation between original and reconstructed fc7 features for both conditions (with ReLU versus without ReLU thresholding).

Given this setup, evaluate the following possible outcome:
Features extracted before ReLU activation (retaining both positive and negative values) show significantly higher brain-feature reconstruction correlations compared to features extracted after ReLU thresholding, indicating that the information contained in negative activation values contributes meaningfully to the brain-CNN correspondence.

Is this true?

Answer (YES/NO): NO